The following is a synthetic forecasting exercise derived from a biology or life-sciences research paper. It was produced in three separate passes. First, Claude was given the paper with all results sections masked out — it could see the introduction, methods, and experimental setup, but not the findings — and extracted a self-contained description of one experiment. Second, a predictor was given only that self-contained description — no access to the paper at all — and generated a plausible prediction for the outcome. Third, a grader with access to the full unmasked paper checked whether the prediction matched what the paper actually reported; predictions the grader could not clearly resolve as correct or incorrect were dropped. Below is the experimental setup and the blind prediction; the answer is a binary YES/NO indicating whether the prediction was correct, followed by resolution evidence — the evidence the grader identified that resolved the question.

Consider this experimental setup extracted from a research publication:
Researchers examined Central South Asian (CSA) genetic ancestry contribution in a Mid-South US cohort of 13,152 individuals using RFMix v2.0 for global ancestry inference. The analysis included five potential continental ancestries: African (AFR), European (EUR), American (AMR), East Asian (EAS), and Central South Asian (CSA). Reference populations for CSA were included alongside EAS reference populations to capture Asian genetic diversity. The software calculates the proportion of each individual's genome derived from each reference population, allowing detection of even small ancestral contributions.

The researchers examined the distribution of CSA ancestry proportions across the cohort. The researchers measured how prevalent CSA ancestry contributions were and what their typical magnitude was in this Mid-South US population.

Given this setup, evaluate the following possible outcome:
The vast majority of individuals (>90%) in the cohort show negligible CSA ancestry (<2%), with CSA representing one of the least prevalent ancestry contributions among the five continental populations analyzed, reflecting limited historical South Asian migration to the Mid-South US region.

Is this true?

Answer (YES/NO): YES